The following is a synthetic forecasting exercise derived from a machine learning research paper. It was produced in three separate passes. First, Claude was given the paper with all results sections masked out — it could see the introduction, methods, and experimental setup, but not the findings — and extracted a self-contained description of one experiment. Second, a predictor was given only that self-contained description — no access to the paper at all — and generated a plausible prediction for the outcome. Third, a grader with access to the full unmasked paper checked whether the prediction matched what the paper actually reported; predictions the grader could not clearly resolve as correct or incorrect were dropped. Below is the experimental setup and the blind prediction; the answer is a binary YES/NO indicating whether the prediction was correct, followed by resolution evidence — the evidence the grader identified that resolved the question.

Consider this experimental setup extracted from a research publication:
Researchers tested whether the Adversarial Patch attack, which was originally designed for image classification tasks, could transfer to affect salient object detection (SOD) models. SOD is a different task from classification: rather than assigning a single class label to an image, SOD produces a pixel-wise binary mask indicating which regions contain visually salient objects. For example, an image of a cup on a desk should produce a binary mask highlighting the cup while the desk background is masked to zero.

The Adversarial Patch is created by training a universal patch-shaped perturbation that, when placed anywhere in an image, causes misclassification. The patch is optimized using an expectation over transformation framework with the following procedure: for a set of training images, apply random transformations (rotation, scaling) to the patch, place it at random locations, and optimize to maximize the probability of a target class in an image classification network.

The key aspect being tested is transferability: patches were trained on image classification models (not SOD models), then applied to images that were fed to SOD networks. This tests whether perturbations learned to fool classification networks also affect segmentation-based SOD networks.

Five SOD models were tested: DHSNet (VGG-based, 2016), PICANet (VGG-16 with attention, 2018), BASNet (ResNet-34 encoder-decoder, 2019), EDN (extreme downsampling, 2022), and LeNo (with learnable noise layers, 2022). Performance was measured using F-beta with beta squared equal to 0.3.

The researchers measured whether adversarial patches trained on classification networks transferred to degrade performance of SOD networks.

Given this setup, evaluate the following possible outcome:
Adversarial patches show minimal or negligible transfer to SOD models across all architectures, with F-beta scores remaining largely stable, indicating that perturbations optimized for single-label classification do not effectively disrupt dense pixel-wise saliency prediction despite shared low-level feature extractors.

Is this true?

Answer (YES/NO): NO